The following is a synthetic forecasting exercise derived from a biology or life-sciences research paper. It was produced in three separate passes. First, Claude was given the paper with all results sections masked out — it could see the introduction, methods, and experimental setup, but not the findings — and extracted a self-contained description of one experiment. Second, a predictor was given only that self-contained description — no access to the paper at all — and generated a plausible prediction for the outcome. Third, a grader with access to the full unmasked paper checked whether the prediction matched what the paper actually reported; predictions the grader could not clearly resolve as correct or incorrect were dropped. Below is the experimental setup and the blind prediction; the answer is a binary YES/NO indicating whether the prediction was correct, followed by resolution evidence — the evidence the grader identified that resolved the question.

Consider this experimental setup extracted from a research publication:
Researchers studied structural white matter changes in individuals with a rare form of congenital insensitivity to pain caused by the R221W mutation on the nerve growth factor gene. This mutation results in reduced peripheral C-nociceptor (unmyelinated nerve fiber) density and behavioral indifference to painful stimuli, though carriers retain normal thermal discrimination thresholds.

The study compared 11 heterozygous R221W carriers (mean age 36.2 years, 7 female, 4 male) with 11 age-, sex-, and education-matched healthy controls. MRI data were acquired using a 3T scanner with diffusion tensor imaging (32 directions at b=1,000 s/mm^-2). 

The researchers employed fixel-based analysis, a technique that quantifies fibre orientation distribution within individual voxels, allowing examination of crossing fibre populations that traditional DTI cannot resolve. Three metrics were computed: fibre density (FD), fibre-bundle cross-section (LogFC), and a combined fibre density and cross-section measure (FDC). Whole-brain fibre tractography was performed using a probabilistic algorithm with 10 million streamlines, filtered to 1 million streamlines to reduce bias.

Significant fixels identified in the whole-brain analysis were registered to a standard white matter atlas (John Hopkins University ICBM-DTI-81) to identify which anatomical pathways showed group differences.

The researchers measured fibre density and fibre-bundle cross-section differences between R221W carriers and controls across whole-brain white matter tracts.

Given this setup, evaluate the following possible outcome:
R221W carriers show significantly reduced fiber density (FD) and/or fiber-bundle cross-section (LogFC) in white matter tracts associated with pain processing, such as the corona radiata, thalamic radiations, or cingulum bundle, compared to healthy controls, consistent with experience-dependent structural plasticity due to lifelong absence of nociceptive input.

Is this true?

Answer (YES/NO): NO